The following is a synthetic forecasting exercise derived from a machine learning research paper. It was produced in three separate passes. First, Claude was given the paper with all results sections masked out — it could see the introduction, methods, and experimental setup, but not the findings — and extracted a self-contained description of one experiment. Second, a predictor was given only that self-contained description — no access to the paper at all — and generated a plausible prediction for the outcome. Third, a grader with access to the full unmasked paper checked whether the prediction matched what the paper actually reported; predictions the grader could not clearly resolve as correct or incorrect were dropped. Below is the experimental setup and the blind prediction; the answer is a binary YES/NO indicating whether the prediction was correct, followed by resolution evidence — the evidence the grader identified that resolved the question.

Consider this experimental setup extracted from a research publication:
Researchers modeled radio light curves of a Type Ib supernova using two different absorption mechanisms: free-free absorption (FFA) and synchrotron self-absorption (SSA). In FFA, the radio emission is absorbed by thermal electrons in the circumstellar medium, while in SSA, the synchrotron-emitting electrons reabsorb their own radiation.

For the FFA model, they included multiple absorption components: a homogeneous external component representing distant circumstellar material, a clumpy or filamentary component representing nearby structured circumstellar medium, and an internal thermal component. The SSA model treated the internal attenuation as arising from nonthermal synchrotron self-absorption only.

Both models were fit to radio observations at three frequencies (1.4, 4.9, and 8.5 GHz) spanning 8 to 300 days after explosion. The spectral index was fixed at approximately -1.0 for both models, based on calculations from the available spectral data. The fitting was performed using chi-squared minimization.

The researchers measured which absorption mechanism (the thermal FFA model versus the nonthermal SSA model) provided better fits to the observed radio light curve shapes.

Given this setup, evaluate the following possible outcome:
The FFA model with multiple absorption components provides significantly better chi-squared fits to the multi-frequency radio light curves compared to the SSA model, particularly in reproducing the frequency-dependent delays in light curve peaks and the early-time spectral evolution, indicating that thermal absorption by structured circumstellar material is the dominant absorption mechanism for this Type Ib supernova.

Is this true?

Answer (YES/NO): NO